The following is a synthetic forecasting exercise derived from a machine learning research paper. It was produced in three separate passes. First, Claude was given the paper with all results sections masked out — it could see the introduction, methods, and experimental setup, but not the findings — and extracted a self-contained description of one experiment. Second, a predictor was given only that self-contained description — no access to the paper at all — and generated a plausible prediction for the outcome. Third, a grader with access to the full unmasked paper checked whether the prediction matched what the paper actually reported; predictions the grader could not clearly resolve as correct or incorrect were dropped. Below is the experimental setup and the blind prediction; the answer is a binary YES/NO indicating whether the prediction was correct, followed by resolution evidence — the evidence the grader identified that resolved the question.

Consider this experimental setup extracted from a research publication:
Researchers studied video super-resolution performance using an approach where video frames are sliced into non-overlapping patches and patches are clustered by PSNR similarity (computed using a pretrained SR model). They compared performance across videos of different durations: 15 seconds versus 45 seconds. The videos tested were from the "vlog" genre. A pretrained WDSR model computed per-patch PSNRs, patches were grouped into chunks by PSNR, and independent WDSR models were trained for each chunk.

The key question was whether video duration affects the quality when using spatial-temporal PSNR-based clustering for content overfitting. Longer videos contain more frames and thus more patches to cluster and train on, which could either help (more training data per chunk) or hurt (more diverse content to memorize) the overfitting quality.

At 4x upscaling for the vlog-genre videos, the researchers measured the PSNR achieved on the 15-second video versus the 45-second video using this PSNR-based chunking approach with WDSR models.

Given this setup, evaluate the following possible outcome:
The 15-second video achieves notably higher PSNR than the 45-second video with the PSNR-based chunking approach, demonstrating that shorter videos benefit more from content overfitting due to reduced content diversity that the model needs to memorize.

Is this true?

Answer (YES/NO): YES